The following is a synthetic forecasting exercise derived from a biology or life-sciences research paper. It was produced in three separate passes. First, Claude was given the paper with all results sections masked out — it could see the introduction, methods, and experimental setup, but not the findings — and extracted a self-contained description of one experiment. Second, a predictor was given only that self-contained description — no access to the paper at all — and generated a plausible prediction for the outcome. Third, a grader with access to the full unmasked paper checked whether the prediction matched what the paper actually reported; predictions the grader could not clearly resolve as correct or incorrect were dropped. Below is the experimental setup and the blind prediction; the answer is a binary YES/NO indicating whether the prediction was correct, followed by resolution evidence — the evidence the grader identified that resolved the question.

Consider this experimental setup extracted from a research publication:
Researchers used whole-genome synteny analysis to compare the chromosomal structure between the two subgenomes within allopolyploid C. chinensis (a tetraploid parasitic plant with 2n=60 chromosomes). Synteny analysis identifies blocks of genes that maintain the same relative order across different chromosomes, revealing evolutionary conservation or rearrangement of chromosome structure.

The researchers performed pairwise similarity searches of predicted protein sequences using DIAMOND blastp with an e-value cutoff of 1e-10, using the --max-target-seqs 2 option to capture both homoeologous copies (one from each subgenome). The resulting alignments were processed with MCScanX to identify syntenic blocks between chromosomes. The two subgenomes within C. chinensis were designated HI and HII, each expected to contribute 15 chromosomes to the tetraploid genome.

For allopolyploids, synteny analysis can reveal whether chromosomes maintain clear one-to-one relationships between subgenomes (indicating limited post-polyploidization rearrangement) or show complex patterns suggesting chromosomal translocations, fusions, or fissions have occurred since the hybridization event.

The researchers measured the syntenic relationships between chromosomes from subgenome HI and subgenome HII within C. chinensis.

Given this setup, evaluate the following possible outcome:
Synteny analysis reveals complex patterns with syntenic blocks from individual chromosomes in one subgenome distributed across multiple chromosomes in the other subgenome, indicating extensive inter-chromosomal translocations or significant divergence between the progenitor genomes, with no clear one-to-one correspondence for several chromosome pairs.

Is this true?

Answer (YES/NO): NO